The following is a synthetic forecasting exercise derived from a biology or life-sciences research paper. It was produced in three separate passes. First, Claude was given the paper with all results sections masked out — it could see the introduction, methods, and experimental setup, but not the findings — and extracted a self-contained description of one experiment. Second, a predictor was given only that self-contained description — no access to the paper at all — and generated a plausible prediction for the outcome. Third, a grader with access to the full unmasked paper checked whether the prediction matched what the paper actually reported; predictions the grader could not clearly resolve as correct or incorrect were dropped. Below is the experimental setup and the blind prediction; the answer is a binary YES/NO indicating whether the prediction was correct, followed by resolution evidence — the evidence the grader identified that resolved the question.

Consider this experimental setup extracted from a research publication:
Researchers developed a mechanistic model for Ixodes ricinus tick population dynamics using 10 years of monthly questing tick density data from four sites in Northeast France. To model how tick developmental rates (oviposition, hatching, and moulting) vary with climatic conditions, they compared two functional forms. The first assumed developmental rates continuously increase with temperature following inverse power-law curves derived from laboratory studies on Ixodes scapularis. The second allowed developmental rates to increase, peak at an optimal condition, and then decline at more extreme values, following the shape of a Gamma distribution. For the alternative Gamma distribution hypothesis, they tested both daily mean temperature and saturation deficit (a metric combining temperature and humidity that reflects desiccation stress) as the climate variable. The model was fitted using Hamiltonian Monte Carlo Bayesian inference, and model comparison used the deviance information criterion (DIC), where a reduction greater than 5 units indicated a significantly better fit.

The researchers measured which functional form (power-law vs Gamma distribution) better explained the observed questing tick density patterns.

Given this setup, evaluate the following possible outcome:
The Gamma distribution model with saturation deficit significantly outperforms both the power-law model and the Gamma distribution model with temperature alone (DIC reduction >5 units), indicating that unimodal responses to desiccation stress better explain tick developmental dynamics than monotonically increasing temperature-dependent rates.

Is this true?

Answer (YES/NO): NO